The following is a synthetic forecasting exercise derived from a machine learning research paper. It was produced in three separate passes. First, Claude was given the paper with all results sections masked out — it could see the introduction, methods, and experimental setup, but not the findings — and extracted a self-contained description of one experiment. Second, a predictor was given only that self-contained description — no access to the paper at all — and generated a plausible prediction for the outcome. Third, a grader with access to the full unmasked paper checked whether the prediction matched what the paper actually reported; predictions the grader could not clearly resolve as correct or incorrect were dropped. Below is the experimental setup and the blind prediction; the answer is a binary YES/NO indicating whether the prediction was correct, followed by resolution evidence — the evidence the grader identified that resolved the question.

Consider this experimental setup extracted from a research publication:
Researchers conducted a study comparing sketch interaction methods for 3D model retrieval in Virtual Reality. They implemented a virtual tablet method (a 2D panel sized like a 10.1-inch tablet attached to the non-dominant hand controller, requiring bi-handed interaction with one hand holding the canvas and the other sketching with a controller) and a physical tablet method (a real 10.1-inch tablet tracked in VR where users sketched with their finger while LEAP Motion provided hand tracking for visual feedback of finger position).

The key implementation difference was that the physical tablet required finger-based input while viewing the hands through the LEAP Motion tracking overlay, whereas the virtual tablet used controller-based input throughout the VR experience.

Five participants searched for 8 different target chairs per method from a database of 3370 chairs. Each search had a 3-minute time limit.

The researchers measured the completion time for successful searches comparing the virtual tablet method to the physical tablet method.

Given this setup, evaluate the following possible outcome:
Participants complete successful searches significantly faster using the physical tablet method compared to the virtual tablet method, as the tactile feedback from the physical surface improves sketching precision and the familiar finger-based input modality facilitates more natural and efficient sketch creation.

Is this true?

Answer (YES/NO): NO